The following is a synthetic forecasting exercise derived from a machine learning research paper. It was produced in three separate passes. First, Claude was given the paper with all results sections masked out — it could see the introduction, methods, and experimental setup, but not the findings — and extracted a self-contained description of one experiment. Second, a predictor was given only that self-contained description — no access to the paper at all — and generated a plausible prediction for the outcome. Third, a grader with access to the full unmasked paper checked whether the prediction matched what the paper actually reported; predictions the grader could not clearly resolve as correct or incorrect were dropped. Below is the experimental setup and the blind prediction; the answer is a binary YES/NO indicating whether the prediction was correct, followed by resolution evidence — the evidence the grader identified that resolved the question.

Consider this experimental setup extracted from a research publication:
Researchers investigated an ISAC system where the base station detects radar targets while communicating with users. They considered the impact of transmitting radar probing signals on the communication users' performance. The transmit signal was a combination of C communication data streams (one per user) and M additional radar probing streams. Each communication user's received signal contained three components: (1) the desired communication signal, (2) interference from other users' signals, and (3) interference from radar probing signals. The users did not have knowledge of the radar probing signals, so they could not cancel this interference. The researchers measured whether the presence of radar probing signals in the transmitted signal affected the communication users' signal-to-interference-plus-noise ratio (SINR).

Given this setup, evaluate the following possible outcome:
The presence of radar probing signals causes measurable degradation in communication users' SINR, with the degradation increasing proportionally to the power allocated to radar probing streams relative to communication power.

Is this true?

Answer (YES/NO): NO